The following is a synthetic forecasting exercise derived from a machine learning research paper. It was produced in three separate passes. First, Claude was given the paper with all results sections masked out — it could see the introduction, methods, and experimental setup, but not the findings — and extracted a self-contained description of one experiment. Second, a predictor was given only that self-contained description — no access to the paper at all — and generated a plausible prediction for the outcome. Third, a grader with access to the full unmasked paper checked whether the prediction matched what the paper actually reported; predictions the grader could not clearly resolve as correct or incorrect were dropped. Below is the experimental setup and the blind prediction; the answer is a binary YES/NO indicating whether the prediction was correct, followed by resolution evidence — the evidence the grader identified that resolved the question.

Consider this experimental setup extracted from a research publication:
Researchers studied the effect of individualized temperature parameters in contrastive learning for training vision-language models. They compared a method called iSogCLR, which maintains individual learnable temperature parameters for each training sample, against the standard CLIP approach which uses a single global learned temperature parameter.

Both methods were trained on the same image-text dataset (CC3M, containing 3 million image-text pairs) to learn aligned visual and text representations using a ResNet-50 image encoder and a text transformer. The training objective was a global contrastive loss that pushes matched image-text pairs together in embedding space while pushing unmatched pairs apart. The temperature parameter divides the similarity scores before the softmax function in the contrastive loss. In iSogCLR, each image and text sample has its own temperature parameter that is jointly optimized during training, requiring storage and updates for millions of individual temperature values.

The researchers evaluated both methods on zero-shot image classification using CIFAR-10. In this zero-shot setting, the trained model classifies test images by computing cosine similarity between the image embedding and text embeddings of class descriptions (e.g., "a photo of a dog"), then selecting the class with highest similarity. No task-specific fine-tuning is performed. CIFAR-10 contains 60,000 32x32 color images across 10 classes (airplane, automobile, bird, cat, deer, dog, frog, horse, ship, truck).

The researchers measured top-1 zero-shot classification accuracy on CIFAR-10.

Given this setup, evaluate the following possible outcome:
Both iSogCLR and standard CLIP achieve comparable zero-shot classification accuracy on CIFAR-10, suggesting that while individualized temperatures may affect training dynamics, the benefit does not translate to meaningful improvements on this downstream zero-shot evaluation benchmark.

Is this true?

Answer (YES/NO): NO